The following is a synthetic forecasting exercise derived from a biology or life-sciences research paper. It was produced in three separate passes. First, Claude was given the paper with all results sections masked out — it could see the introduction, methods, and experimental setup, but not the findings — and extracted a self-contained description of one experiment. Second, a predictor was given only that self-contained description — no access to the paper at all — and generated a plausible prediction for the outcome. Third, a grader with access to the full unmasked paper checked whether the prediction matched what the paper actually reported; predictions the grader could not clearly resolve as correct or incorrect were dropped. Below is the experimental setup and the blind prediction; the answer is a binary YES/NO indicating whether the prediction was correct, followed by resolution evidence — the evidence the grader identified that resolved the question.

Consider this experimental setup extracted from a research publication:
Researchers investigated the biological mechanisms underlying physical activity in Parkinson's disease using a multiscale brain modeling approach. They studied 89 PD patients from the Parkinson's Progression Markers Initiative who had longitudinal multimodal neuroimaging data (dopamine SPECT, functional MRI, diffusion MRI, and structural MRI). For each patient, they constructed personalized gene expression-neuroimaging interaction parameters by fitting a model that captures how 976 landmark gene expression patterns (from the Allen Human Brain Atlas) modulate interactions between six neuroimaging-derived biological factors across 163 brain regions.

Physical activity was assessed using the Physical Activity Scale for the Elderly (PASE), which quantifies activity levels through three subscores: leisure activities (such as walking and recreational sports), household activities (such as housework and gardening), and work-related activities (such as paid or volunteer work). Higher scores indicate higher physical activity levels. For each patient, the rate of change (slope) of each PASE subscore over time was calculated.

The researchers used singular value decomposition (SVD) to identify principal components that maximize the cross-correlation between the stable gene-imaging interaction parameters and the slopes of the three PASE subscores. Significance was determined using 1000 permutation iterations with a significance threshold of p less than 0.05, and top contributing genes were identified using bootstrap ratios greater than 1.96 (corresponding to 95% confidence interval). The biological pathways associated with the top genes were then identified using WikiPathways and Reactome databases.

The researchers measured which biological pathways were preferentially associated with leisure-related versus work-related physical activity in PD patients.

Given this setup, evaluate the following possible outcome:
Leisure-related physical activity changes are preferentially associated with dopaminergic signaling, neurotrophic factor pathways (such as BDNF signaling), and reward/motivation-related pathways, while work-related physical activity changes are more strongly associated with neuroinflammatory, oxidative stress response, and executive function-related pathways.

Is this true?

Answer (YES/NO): NO